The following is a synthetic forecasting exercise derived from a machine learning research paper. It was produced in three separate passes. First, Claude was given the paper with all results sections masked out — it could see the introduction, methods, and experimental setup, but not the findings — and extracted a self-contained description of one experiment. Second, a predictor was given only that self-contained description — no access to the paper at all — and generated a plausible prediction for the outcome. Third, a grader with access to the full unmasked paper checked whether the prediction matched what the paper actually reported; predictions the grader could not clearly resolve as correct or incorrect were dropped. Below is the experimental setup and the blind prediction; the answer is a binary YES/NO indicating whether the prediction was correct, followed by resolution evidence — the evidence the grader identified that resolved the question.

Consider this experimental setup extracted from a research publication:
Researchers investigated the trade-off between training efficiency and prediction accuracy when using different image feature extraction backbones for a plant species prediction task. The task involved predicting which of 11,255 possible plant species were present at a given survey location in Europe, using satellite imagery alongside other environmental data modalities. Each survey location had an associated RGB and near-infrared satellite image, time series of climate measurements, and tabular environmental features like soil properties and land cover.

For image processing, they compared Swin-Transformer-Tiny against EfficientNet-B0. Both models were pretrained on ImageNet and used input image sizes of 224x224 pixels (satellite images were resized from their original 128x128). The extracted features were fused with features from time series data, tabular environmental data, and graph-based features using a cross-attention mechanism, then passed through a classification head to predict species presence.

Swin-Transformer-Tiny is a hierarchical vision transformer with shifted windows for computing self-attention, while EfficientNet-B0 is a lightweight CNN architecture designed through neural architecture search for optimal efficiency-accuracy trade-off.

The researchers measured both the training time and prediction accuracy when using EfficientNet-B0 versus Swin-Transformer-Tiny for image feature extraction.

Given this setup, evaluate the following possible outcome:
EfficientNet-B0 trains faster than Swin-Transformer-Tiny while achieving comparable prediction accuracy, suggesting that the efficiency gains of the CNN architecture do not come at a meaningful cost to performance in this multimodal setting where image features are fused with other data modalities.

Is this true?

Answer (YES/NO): YES